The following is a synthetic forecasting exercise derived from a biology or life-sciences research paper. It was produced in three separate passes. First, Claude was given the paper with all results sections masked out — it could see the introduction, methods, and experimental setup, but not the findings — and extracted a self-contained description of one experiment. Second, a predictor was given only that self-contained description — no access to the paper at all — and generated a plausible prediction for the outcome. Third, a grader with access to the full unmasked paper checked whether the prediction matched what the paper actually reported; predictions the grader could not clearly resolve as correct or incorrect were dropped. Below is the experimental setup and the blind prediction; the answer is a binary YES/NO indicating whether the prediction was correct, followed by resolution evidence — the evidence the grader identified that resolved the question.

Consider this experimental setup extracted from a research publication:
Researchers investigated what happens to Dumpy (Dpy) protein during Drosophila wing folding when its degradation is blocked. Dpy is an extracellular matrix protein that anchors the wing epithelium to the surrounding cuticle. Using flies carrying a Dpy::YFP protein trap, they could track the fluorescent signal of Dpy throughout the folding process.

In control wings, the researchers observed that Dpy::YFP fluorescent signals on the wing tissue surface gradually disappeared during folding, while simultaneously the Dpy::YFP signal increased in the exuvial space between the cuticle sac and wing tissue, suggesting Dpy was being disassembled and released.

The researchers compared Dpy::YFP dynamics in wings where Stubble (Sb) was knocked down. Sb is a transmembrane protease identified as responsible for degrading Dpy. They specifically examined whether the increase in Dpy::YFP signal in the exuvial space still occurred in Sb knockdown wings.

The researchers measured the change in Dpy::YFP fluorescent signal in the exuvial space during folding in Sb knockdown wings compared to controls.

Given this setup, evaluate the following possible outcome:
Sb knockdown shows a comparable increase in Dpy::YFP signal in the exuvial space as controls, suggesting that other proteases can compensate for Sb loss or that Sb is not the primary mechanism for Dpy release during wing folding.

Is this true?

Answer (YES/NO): NO